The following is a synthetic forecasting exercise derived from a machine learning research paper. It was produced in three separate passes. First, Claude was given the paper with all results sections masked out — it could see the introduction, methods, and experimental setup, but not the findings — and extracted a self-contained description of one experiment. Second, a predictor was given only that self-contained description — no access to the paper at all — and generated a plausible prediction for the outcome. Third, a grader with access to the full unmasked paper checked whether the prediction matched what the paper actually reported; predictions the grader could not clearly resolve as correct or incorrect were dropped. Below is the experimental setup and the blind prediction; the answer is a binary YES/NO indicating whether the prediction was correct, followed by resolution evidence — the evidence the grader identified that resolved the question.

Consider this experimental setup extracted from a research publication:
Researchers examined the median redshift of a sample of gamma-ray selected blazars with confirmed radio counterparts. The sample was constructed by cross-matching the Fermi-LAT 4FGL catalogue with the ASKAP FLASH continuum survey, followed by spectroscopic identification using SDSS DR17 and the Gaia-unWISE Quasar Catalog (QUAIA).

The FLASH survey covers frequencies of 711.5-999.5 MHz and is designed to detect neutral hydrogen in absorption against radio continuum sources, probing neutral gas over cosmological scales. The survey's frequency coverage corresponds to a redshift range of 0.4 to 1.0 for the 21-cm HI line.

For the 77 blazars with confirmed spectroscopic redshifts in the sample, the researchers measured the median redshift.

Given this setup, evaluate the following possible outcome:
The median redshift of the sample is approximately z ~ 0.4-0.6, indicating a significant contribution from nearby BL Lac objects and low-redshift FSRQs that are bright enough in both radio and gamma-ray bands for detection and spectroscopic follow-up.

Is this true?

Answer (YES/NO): NO